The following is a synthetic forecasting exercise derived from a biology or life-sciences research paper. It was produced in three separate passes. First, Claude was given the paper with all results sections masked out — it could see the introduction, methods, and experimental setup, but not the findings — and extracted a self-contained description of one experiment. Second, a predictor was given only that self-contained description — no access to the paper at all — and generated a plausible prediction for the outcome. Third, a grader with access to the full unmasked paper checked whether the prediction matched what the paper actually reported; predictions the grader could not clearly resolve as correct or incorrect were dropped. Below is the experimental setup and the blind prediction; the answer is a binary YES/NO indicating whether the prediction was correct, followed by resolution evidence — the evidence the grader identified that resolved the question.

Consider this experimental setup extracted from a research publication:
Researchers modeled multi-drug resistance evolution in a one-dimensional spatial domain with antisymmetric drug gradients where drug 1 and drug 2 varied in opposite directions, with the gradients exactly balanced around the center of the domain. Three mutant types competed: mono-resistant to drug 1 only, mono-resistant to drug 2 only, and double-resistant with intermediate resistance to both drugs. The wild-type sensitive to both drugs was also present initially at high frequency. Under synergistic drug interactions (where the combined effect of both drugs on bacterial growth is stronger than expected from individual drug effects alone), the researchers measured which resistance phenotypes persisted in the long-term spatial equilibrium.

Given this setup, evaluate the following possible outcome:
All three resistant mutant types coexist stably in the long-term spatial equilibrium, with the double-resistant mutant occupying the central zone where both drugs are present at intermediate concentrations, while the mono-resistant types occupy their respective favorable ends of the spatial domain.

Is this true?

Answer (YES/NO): NO